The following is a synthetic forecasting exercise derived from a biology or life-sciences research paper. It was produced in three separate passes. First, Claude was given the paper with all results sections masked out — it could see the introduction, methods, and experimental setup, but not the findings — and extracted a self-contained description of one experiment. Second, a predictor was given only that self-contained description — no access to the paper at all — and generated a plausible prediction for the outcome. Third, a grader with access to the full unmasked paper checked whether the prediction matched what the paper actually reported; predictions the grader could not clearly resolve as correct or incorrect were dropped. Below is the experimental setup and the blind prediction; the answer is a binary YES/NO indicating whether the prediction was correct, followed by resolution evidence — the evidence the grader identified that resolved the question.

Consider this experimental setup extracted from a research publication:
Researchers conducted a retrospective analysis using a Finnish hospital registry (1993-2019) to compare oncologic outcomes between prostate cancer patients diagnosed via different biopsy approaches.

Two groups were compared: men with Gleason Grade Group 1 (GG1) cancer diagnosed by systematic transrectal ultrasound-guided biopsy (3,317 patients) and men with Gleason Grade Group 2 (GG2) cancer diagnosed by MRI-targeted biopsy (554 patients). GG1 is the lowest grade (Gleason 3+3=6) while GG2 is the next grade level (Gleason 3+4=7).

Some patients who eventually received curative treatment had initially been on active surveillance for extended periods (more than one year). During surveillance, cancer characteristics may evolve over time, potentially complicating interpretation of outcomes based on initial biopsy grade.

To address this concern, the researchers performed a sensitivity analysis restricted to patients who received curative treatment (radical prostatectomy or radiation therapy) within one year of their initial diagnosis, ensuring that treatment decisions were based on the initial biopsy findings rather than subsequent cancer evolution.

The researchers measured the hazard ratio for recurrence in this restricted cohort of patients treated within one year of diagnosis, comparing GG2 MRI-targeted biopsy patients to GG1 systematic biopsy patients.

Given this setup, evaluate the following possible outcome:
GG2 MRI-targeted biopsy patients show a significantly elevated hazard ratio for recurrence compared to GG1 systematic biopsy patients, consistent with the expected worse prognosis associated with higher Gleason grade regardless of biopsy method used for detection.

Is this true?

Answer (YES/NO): NO